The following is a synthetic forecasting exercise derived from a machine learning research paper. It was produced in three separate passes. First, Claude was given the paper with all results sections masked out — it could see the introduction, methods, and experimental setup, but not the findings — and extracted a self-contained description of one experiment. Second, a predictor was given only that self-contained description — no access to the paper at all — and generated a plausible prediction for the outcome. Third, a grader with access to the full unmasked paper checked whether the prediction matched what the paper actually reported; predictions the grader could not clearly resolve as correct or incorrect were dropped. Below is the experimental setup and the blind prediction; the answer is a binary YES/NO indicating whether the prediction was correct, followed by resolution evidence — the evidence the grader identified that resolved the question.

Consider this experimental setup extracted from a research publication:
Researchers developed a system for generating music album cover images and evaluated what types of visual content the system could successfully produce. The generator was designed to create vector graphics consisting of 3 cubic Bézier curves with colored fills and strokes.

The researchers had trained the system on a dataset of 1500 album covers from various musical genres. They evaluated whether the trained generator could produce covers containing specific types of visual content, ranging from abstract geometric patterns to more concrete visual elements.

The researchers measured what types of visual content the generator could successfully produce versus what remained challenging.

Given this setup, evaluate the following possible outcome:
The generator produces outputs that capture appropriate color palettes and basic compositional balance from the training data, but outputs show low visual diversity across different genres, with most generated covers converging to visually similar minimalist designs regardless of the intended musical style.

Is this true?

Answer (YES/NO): NO